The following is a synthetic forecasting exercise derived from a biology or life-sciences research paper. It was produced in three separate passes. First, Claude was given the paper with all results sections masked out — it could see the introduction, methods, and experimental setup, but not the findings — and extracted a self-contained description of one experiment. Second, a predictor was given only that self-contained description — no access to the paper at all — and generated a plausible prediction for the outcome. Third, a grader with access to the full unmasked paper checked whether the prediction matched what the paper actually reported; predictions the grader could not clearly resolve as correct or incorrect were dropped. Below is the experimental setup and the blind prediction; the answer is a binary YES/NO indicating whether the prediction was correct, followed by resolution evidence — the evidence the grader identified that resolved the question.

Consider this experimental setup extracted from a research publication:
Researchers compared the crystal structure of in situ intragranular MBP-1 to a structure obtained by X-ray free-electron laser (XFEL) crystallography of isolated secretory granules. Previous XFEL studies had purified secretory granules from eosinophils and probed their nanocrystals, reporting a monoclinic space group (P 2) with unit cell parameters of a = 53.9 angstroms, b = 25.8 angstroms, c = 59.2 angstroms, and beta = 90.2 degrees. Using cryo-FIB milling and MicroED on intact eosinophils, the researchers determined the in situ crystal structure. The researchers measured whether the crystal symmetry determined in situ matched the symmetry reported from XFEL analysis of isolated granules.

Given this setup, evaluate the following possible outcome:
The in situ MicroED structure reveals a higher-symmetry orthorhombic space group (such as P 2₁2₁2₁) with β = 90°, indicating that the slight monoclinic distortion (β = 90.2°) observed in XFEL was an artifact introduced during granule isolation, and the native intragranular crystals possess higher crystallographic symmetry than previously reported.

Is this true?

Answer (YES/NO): YES